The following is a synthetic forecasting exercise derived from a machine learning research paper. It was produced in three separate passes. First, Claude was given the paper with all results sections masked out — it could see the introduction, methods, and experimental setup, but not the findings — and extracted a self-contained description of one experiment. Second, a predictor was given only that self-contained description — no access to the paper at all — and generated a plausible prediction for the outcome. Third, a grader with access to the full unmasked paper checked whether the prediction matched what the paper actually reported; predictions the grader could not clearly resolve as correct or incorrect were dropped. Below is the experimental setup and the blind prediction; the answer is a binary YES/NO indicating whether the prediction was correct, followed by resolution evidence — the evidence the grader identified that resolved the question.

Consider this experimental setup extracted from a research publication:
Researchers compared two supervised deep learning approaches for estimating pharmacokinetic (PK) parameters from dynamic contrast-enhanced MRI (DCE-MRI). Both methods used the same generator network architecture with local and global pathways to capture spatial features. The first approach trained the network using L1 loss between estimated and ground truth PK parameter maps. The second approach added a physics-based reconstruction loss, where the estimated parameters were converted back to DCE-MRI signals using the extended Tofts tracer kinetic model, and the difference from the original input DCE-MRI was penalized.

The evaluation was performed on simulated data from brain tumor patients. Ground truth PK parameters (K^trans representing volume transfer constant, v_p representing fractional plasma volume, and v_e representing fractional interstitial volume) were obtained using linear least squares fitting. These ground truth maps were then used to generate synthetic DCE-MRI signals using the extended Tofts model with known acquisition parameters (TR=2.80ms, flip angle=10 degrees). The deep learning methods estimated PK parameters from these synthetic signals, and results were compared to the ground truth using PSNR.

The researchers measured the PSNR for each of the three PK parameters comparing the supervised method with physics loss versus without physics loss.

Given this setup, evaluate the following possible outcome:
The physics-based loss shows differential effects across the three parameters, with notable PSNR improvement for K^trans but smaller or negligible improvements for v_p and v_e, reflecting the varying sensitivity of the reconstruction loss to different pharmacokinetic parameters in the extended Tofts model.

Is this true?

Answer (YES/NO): NO